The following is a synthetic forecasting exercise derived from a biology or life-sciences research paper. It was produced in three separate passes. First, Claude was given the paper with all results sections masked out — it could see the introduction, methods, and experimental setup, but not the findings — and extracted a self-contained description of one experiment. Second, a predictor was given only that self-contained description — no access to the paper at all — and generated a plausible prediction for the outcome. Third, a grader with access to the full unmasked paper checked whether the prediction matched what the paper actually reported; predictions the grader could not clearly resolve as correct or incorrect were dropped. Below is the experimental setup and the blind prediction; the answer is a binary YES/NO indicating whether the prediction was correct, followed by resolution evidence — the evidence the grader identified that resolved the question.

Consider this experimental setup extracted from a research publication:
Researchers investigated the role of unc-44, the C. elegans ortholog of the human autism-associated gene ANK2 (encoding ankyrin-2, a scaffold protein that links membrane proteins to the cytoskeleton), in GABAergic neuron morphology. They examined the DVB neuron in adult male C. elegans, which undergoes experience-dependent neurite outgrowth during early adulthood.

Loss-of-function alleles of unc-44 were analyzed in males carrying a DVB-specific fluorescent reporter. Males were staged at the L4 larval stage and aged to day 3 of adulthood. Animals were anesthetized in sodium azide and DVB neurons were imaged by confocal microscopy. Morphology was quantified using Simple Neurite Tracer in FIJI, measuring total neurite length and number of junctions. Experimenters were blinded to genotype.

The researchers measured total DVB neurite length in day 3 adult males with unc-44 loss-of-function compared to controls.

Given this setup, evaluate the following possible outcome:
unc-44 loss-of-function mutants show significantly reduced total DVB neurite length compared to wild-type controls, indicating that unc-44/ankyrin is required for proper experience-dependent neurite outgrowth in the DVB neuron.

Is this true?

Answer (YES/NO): NO